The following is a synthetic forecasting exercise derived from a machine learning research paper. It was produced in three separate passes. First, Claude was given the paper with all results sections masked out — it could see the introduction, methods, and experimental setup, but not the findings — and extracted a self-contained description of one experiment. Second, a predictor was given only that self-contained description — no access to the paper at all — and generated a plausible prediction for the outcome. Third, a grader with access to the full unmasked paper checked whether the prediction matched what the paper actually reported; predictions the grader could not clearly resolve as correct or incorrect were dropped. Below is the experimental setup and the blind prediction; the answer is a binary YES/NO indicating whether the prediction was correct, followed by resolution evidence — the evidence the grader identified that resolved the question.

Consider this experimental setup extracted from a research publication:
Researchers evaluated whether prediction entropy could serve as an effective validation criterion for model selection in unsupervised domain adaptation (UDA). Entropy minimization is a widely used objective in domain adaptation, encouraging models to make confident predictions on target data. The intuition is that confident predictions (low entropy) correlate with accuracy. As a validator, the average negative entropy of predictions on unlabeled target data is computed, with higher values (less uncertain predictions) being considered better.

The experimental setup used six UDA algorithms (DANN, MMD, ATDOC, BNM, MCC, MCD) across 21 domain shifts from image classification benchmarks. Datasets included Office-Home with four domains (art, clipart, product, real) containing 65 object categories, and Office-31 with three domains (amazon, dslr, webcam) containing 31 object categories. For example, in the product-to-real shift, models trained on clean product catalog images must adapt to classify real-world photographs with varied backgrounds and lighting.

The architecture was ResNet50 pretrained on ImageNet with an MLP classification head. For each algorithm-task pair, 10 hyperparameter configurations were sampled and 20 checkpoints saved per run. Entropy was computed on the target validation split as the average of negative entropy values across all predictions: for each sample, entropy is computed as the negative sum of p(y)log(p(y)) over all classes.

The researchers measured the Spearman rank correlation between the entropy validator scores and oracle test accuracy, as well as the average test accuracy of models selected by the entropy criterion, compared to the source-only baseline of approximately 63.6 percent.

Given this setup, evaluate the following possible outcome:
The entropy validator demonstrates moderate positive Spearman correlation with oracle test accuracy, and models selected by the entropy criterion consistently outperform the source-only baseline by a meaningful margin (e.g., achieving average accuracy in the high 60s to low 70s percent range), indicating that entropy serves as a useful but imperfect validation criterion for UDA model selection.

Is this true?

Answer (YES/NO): NO